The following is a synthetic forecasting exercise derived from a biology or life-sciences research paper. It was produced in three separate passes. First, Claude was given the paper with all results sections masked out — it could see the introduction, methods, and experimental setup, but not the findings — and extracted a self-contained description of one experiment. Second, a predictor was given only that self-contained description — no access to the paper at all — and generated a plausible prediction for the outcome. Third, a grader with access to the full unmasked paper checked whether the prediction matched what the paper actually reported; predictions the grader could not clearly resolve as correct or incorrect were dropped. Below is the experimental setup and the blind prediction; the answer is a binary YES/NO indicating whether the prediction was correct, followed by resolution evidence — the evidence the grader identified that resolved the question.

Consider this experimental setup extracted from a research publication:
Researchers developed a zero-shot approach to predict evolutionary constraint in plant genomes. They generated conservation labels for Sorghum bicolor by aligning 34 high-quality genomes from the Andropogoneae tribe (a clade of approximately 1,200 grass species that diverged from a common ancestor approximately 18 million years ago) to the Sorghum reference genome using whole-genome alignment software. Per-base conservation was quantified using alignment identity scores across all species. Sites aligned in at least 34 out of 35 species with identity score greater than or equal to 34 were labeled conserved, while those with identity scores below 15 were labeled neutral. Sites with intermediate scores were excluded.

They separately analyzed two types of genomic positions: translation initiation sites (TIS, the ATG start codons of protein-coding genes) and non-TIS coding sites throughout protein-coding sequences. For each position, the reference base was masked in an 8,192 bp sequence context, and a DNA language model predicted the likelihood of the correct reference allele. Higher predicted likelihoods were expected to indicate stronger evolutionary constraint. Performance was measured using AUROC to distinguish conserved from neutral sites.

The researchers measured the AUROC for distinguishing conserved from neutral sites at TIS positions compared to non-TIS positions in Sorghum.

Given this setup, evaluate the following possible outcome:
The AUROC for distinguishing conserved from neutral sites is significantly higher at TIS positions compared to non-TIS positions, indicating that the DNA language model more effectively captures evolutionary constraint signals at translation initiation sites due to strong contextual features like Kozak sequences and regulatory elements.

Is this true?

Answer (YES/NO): NO